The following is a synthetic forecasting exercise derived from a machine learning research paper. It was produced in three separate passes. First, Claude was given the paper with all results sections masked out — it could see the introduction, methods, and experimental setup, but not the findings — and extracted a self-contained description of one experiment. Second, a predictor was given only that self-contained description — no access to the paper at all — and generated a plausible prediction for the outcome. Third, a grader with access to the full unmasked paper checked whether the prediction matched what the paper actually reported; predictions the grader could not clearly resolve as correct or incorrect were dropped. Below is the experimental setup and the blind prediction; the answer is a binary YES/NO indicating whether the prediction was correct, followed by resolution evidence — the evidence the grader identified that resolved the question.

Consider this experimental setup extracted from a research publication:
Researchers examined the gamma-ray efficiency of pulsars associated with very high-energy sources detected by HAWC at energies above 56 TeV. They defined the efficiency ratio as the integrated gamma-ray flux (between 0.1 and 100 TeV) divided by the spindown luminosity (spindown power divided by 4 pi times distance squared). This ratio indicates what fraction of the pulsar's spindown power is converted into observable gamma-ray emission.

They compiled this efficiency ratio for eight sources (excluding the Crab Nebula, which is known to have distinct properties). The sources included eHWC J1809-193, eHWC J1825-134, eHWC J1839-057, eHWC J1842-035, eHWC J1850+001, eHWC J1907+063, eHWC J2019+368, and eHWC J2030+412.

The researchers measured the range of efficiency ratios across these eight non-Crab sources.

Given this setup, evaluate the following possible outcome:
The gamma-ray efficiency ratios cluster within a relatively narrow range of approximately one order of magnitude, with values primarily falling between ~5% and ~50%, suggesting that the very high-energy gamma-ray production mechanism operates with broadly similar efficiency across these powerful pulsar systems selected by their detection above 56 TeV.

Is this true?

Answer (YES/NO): NO